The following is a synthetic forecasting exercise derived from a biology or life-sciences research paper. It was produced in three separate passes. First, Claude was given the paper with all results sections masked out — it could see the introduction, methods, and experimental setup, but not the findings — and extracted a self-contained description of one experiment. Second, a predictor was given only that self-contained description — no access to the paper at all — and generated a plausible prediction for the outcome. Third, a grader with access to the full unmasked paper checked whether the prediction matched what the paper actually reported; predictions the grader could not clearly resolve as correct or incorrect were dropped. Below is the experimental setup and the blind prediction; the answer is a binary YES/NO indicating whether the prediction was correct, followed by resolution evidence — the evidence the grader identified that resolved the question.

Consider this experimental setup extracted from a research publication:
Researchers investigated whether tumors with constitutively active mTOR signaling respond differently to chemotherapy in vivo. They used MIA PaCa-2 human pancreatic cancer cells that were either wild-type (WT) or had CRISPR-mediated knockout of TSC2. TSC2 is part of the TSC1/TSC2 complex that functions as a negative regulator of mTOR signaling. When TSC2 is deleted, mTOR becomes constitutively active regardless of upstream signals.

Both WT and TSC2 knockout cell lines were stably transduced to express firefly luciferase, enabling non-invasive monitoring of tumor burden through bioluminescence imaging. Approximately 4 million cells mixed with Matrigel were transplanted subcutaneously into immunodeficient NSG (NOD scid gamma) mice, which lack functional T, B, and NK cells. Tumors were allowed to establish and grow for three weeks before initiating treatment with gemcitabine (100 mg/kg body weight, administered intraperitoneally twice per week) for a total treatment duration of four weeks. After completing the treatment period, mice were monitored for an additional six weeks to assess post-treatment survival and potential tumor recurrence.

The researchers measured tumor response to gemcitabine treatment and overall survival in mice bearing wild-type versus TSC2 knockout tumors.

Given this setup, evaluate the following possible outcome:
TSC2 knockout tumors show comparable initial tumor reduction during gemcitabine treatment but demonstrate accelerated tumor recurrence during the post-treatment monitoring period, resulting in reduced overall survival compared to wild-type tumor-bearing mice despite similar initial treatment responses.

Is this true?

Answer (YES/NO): NO